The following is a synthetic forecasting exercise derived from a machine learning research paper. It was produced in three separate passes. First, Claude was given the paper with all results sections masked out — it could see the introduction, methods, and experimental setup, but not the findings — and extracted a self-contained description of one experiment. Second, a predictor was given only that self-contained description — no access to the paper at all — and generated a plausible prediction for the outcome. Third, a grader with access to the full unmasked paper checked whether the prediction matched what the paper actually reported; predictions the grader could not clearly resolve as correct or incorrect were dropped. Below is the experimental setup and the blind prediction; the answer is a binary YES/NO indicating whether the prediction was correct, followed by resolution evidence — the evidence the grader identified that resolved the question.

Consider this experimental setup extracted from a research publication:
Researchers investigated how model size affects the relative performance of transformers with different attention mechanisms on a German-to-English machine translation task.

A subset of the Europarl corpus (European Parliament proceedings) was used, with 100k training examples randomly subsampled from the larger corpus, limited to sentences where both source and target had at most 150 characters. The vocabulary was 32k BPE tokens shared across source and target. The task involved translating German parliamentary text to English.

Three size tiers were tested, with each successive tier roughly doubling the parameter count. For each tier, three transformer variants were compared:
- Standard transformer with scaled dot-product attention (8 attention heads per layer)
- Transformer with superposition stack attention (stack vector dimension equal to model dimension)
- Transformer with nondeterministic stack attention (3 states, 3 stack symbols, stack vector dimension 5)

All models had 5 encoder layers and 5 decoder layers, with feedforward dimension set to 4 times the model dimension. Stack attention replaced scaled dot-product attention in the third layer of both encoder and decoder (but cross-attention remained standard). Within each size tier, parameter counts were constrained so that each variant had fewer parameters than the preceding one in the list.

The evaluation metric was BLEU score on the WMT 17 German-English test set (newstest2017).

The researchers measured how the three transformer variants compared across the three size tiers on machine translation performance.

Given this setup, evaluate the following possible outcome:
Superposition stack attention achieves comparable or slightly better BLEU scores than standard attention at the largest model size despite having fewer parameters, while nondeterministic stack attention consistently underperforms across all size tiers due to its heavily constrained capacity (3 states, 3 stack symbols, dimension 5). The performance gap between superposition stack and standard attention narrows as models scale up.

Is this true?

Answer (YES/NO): NO